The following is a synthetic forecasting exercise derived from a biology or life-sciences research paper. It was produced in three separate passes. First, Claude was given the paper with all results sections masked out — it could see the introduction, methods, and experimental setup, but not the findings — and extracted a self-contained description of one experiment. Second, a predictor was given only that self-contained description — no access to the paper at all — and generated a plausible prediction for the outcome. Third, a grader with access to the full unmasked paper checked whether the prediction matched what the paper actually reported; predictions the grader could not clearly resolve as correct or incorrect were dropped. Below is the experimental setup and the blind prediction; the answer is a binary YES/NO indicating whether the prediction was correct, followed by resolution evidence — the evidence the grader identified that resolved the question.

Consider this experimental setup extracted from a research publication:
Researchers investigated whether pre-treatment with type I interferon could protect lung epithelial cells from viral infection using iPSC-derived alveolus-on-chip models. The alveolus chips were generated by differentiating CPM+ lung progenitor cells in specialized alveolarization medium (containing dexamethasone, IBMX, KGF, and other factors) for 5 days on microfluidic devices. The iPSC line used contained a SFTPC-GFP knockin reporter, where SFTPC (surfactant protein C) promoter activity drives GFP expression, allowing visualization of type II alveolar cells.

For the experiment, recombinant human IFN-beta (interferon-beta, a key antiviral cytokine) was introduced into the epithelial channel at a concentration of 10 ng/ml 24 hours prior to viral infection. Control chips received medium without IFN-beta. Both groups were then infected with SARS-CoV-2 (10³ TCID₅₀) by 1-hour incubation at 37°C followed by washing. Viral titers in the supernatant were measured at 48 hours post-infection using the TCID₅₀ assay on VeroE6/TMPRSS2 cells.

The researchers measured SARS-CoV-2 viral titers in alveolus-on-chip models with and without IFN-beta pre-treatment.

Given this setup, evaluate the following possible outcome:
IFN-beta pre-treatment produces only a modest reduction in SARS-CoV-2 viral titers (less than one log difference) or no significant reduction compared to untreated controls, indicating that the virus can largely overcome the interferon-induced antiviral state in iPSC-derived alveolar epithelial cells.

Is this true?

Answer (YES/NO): NO